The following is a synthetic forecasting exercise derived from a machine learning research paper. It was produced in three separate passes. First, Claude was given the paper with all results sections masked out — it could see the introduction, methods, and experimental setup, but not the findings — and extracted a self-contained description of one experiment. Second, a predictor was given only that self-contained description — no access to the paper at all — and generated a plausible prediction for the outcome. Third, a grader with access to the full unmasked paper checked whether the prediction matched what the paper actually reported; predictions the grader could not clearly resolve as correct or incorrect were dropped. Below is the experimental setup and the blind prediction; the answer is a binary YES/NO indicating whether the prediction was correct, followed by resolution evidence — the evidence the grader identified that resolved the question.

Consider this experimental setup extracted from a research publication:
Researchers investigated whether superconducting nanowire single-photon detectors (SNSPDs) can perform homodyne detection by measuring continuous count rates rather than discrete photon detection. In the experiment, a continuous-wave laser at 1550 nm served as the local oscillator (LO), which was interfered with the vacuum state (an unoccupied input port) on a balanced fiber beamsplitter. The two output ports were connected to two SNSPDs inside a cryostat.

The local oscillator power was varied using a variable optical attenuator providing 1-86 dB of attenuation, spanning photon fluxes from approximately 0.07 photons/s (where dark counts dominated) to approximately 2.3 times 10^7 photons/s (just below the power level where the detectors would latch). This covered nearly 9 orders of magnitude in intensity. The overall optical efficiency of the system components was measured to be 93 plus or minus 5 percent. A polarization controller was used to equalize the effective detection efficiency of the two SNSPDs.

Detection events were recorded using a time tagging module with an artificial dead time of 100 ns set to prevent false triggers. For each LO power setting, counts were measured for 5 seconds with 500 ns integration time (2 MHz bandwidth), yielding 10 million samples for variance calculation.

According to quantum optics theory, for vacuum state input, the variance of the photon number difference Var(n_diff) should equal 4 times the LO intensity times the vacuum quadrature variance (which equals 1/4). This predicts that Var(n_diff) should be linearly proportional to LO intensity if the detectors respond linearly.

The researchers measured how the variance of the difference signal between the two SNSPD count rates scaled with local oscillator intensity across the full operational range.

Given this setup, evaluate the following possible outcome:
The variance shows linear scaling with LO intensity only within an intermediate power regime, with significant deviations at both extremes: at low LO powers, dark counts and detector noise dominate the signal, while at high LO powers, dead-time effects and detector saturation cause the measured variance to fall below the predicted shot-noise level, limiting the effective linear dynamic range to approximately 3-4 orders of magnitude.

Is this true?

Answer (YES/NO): NO